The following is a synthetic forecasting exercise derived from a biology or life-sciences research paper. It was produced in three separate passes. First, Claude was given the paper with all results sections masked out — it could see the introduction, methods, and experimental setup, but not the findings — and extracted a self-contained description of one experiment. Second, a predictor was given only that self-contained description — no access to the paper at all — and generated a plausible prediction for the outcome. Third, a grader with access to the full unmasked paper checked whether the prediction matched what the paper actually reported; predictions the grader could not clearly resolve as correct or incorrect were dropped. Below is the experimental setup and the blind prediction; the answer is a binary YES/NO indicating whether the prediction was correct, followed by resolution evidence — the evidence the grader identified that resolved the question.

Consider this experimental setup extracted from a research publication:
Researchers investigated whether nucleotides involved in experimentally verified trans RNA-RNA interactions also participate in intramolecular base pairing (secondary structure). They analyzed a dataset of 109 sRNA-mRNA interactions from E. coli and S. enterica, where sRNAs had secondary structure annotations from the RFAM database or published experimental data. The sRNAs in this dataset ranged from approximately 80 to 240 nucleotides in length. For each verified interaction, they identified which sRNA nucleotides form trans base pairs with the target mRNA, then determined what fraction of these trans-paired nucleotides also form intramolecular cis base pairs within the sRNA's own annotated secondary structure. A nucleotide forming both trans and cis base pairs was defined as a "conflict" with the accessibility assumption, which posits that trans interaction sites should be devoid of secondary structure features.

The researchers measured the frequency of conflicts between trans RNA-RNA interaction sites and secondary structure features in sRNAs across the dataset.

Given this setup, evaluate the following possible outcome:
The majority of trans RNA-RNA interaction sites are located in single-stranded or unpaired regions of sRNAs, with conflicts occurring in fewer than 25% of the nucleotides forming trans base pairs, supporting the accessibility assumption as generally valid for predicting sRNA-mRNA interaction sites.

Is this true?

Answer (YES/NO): NO